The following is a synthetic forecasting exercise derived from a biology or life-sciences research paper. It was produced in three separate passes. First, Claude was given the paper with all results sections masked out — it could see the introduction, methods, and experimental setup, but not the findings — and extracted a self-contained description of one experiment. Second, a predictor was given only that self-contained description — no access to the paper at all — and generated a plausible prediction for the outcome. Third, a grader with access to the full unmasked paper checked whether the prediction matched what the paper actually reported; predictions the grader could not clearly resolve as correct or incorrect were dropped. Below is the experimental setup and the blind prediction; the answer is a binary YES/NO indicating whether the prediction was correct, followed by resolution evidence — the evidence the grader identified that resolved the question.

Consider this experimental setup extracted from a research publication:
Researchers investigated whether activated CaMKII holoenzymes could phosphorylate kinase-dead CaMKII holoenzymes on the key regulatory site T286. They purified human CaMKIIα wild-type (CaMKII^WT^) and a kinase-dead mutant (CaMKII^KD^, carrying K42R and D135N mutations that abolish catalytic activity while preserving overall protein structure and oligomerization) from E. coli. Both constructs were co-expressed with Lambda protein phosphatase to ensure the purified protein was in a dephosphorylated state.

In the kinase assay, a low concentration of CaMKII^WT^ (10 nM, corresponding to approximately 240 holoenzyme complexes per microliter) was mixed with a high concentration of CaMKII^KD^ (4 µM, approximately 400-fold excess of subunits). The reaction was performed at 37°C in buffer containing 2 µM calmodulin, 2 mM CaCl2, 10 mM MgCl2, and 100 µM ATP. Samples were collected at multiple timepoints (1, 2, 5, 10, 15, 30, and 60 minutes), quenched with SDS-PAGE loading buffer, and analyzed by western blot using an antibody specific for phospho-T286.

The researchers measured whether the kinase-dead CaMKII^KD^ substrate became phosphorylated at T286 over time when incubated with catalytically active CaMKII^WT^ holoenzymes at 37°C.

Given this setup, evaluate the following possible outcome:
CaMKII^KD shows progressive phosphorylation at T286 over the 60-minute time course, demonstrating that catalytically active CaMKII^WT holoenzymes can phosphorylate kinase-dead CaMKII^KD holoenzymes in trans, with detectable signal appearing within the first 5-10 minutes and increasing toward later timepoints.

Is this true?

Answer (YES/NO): NO